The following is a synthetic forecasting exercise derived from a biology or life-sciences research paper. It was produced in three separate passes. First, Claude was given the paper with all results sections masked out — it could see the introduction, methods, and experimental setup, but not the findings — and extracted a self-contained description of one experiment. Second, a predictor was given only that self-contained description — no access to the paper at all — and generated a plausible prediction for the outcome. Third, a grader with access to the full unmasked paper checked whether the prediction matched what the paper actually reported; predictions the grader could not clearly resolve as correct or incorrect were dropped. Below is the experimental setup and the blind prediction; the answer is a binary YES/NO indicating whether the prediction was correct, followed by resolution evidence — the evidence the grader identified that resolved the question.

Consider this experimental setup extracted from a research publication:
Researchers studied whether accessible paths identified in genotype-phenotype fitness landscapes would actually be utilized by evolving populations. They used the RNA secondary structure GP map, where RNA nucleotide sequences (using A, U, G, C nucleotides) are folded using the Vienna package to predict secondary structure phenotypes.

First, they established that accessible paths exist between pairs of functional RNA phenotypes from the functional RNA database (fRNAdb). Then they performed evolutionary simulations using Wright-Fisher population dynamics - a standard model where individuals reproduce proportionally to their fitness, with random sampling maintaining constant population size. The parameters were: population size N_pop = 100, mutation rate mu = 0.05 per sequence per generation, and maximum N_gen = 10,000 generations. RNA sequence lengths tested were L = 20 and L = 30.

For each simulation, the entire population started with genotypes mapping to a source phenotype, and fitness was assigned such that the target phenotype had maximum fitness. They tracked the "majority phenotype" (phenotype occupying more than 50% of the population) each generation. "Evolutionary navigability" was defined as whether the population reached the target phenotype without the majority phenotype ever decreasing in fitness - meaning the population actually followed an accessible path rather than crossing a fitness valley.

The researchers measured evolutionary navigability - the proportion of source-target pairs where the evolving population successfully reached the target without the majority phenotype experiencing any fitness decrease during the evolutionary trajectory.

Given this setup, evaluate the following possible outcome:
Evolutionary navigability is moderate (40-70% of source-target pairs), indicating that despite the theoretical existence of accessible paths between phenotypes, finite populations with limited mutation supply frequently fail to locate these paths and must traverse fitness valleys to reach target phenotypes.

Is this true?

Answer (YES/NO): YES